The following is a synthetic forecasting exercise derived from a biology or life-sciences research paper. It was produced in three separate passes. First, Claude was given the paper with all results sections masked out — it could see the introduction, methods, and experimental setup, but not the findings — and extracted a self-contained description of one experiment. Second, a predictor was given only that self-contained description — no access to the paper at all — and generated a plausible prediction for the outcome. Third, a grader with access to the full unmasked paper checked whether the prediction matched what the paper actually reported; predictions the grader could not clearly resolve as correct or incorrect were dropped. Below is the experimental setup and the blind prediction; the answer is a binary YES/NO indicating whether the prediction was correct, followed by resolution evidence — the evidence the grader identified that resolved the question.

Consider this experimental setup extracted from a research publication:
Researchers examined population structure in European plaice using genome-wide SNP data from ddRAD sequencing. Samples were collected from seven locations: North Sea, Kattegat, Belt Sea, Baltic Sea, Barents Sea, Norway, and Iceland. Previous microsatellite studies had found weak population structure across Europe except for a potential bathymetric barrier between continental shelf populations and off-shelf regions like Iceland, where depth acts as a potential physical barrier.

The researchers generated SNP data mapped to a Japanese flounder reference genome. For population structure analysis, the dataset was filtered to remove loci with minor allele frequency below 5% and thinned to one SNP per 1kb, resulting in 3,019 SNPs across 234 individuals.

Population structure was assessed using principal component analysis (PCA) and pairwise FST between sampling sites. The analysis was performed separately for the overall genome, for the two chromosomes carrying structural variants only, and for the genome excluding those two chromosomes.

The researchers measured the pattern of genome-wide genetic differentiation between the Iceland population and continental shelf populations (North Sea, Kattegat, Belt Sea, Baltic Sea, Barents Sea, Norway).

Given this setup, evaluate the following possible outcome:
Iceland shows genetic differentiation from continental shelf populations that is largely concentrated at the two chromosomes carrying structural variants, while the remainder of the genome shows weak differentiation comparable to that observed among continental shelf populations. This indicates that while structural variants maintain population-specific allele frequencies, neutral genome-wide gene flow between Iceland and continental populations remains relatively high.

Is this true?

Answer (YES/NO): NO